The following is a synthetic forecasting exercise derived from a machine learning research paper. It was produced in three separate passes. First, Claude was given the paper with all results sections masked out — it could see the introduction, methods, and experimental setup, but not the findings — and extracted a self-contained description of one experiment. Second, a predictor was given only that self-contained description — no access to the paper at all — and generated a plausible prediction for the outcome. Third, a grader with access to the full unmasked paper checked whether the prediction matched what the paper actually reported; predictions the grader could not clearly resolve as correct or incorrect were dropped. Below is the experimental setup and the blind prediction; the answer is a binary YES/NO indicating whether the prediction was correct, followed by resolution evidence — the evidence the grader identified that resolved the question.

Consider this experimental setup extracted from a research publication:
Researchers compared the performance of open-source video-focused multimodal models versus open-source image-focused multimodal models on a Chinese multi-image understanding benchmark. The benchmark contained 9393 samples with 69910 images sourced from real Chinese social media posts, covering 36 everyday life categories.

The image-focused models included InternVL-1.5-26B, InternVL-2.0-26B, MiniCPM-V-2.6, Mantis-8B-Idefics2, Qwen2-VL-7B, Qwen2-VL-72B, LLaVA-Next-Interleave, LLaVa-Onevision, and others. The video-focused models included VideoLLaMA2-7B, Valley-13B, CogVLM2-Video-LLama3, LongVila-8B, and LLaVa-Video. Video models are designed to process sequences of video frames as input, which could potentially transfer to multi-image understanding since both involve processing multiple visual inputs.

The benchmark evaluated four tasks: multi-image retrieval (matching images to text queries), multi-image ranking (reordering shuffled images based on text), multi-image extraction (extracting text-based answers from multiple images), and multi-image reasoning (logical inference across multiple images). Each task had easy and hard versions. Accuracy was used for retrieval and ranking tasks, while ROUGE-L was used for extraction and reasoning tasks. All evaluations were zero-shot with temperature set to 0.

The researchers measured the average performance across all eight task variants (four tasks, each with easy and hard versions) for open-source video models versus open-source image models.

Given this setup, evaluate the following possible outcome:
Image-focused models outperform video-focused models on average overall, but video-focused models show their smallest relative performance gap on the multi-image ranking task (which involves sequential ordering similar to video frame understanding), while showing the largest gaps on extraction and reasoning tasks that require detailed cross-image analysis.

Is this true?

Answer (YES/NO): NO